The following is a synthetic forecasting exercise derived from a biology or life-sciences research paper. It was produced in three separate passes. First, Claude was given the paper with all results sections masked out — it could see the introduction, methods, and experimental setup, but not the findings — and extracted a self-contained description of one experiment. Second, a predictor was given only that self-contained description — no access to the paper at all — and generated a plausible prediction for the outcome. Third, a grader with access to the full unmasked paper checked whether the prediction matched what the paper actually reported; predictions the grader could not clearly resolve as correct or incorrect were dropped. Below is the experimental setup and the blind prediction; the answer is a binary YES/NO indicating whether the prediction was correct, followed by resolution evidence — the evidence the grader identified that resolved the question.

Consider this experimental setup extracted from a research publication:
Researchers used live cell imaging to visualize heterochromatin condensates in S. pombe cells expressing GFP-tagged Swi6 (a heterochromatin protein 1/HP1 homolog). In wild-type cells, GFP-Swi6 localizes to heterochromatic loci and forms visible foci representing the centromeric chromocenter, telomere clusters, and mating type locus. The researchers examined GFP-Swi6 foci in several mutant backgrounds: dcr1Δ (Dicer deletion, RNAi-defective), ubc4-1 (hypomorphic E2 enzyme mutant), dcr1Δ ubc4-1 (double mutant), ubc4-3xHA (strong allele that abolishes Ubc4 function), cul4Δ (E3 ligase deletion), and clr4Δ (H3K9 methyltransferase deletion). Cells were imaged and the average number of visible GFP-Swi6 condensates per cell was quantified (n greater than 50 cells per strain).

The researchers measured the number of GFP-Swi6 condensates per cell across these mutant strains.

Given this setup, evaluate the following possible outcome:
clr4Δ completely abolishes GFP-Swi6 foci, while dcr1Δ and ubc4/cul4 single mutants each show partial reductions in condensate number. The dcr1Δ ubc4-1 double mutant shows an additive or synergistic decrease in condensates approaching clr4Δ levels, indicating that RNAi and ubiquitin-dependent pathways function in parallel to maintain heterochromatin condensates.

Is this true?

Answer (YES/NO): NO